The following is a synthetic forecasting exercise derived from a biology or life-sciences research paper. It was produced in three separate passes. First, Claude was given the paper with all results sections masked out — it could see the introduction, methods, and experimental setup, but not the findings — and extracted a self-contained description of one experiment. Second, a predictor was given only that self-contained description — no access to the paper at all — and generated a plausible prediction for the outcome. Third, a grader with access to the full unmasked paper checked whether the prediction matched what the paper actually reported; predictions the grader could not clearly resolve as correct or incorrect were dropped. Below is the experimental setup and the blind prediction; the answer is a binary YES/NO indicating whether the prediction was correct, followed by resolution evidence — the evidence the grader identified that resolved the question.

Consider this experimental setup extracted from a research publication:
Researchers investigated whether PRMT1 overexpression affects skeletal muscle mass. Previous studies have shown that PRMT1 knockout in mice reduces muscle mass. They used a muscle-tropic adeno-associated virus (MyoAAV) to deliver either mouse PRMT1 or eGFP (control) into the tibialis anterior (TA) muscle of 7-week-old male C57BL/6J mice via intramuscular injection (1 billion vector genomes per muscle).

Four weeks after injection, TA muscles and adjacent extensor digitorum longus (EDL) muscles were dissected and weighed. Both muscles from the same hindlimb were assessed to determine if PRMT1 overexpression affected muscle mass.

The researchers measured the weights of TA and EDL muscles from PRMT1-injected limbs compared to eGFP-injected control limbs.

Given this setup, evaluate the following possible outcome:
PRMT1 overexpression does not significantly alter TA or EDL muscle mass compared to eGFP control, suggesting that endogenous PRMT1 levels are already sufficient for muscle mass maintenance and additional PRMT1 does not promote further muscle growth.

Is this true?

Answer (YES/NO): YES